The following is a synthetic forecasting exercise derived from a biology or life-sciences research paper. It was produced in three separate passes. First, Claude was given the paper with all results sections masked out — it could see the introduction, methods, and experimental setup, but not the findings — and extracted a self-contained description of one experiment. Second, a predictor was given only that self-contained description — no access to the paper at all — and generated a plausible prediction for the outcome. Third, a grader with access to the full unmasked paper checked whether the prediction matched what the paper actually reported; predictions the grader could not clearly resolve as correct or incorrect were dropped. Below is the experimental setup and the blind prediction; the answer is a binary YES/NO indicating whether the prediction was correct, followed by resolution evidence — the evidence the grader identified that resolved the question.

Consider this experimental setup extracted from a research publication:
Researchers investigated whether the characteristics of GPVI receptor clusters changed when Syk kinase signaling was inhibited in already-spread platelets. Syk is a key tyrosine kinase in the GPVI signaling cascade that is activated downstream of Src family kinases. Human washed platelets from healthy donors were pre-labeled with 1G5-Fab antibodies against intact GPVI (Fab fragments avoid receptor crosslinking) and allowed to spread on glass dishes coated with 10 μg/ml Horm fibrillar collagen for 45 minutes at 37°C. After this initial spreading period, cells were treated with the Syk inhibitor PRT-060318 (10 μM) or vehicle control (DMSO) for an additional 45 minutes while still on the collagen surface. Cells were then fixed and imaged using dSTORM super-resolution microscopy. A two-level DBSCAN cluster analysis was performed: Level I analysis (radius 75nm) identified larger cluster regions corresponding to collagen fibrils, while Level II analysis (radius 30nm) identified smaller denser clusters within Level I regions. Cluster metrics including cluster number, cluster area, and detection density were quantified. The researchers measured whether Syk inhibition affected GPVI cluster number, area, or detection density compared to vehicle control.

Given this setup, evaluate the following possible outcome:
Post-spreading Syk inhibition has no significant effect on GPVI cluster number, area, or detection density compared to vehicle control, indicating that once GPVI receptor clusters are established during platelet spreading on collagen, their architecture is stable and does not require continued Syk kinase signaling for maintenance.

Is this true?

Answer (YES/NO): NO